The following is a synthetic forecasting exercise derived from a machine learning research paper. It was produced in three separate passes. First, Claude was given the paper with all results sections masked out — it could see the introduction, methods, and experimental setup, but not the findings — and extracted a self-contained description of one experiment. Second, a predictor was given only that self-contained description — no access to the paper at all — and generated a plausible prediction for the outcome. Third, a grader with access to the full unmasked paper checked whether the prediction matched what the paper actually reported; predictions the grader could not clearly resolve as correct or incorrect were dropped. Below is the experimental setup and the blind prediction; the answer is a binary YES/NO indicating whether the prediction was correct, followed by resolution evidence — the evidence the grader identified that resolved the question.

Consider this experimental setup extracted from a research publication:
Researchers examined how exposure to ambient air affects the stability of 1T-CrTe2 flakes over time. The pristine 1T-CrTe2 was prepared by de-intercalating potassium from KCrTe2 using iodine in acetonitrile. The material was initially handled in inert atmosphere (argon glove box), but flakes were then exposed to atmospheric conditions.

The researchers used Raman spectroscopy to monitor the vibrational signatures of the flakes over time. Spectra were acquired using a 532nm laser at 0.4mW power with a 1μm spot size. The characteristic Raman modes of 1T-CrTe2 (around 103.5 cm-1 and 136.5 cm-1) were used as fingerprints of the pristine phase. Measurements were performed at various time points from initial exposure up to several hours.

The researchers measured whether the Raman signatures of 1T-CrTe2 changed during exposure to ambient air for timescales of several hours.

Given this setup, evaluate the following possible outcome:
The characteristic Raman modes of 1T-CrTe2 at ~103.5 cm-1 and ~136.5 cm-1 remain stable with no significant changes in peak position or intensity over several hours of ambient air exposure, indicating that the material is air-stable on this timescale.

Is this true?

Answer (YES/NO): YES